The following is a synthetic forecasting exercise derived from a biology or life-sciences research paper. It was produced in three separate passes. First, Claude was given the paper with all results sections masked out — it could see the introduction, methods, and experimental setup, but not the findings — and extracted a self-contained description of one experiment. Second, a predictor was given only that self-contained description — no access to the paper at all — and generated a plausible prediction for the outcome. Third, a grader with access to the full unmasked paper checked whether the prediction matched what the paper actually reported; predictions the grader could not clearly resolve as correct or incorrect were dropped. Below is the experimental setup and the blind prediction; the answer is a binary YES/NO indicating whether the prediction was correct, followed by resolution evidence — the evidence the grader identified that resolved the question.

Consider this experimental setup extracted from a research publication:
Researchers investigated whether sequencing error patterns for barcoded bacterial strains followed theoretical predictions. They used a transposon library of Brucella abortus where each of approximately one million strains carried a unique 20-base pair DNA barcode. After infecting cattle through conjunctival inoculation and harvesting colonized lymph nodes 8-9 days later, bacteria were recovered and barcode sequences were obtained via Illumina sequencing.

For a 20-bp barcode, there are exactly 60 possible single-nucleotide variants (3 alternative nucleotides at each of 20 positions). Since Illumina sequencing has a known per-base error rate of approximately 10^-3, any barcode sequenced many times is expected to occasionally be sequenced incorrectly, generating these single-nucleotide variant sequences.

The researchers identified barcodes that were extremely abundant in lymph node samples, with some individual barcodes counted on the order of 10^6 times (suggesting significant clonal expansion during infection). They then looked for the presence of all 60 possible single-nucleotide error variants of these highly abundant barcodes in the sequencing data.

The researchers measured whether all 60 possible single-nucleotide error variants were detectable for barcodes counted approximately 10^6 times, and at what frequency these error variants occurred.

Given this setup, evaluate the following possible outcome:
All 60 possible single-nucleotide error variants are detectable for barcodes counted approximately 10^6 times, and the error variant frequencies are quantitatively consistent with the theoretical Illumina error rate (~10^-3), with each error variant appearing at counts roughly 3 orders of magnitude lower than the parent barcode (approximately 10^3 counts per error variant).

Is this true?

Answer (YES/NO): NO